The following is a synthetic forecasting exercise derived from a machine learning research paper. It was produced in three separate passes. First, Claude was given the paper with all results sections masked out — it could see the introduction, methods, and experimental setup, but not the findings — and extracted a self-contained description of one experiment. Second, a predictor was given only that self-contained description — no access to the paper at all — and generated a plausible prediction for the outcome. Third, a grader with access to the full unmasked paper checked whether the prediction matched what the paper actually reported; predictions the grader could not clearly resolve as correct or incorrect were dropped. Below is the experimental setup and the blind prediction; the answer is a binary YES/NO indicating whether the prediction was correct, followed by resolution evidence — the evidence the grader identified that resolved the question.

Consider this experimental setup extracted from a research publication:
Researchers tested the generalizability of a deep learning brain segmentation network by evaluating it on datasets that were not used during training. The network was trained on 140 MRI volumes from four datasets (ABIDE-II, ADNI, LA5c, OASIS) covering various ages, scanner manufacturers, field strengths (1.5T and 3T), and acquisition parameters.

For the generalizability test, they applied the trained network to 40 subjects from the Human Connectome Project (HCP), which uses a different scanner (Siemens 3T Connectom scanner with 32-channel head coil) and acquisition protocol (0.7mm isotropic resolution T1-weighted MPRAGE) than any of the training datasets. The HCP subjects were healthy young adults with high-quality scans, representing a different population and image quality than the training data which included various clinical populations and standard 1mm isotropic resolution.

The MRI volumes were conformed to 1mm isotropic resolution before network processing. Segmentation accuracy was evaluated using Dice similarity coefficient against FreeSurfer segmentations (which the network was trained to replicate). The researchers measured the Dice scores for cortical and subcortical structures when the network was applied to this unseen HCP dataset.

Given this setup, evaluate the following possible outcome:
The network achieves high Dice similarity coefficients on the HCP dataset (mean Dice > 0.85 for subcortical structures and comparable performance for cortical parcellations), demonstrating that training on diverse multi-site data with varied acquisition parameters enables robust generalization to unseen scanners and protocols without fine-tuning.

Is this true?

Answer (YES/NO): YES